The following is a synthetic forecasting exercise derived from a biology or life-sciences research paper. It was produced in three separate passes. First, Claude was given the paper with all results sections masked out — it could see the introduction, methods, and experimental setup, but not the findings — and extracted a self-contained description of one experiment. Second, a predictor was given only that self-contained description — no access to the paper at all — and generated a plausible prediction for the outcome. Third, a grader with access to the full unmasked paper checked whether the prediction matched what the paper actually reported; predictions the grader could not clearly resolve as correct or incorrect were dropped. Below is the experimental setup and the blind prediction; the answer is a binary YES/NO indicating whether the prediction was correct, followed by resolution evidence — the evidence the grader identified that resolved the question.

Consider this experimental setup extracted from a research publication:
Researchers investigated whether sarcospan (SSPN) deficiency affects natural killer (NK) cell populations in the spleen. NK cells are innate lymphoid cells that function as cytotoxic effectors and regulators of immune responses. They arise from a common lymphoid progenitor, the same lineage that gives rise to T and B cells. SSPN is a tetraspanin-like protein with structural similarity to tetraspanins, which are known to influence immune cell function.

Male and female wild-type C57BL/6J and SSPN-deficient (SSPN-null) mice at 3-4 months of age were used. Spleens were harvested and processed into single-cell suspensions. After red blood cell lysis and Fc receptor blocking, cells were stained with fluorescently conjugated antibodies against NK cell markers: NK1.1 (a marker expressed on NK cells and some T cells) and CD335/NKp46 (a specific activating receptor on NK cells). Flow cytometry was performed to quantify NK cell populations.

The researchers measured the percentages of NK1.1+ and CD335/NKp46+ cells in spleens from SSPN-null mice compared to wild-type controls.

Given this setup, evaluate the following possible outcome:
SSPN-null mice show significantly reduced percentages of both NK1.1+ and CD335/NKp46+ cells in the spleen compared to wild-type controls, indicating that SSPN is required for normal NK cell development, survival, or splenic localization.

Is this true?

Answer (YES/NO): NO